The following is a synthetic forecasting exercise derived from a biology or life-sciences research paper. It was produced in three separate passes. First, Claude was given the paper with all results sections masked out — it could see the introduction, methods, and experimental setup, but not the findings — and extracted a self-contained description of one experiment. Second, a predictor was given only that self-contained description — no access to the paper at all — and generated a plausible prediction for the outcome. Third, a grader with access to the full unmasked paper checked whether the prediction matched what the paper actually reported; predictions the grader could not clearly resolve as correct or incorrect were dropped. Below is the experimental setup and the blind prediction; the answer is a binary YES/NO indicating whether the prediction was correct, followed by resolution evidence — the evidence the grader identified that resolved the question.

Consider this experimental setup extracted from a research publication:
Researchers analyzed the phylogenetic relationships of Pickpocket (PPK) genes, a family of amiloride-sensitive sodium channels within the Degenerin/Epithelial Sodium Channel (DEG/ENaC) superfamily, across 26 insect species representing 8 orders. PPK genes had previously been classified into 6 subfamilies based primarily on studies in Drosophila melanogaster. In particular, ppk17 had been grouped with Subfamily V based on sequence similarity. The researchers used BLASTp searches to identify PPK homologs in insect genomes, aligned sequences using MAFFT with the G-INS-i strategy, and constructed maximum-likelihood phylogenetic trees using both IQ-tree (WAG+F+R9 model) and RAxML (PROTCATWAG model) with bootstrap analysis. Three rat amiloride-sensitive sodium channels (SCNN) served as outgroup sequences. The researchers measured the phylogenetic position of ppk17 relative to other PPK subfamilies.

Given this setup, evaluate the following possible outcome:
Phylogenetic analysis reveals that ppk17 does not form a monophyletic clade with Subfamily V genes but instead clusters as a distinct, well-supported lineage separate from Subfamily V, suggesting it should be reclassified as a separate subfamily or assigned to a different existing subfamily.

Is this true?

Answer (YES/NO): YES